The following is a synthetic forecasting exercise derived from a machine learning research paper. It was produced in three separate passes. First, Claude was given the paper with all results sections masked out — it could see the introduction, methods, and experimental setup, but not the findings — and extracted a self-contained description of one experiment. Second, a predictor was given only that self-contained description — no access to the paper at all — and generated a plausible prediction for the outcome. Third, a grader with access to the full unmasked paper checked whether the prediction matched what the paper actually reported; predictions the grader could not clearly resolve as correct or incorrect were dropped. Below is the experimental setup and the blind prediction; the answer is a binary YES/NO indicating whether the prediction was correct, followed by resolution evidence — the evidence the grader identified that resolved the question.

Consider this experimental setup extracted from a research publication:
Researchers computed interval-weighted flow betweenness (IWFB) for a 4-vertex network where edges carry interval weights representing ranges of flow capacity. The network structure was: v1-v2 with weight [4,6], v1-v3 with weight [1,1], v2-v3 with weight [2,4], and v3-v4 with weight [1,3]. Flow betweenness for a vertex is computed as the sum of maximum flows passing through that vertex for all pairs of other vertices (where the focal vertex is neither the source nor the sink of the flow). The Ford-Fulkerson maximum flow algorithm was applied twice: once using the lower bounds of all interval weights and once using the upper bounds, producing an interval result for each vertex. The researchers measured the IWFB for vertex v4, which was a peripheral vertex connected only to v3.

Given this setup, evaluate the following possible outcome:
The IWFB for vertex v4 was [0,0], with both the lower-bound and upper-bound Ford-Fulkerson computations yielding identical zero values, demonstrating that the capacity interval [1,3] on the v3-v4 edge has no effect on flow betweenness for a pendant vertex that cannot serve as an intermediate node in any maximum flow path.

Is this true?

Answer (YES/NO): YES